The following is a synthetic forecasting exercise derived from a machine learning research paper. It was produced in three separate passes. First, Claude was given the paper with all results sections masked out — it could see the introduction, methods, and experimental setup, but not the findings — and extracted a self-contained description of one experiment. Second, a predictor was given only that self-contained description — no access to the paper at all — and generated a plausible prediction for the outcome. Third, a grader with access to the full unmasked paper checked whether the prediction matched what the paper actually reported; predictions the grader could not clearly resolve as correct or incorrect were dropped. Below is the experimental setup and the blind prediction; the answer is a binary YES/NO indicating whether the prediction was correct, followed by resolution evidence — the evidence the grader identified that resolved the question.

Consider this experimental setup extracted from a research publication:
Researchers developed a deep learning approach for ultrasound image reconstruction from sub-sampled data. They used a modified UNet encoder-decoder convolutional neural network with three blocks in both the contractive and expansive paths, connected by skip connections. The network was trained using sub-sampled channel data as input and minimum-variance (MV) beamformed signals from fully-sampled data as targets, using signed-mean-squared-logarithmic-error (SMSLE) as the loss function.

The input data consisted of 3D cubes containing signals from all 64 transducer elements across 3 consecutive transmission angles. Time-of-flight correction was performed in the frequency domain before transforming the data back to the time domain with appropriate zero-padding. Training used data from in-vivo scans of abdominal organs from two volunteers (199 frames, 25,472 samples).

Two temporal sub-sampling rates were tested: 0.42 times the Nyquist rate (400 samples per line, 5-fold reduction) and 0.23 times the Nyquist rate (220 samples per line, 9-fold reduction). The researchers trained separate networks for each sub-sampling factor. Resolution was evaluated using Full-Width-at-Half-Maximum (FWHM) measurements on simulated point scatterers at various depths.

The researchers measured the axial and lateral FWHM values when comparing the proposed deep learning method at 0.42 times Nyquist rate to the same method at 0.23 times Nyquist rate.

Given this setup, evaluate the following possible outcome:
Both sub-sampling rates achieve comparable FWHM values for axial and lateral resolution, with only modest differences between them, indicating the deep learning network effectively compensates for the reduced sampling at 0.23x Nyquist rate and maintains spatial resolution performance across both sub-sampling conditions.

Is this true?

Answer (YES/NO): NO